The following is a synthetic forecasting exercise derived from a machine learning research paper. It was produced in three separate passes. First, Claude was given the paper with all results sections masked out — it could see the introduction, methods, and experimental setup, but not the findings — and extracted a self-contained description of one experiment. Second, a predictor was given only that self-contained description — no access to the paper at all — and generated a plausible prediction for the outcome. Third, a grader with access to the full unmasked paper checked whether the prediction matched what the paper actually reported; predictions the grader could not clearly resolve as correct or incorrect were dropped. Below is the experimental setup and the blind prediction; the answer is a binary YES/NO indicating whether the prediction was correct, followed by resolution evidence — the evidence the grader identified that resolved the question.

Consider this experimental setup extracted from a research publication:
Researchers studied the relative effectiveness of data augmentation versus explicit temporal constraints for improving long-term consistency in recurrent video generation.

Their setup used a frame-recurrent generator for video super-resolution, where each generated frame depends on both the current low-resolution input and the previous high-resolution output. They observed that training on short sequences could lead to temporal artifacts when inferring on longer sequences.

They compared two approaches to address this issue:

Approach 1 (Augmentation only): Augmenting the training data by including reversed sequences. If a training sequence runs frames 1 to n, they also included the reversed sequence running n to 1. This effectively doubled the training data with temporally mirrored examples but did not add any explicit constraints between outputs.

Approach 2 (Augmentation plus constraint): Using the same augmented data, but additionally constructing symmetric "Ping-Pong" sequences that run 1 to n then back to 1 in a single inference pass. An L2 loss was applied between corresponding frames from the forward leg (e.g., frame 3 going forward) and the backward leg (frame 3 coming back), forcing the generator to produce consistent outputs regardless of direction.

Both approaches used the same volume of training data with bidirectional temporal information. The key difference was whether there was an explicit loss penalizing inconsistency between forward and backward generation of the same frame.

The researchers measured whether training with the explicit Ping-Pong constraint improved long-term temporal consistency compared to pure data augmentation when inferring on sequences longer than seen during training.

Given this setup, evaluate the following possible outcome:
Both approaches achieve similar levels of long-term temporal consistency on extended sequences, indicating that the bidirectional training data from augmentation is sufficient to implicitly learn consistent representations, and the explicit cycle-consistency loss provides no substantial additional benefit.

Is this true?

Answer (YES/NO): NO